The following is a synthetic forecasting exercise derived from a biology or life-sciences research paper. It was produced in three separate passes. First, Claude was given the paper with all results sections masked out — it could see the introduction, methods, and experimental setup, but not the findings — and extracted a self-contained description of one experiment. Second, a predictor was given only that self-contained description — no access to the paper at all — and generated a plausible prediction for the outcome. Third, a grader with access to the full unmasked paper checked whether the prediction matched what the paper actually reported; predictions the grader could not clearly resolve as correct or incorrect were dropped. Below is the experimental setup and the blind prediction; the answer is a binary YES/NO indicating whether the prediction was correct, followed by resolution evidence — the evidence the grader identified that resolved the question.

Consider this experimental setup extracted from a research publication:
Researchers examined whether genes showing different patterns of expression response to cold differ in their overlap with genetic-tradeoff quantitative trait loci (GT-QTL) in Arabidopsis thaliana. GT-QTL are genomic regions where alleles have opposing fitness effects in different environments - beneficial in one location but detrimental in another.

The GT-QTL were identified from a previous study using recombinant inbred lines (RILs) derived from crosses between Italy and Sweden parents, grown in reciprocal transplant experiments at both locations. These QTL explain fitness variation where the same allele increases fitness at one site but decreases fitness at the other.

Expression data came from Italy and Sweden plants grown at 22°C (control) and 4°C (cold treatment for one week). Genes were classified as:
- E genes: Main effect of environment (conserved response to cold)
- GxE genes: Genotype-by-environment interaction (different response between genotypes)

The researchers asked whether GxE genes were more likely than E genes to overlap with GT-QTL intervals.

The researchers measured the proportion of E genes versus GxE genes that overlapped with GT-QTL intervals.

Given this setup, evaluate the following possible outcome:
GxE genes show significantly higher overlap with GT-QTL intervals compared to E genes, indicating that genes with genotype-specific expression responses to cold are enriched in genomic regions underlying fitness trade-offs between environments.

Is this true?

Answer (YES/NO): NO